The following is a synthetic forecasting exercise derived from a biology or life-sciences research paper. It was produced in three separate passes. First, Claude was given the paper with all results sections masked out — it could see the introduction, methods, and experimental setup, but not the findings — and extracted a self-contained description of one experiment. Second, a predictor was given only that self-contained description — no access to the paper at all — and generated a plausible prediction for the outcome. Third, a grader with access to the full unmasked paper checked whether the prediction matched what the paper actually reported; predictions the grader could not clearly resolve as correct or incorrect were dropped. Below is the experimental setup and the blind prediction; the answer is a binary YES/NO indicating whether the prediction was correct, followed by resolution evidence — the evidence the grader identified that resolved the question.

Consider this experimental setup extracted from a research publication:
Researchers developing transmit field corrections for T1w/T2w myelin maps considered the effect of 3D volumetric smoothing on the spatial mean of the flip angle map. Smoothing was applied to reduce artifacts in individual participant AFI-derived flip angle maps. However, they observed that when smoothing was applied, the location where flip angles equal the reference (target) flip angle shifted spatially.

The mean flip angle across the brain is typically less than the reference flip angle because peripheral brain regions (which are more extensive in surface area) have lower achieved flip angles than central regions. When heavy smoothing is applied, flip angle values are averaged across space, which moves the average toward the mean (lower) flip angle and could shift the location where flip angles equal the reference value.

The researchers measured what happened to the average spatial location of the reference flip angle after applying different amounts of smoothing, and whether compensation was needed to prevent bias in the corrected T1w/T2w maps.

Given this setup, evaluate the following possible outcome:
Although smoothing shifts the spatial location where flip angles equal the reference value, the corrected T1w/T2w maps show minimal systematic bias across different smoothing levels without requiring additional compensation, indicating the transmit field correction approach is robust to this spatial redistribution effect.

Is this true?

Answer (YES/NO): NO